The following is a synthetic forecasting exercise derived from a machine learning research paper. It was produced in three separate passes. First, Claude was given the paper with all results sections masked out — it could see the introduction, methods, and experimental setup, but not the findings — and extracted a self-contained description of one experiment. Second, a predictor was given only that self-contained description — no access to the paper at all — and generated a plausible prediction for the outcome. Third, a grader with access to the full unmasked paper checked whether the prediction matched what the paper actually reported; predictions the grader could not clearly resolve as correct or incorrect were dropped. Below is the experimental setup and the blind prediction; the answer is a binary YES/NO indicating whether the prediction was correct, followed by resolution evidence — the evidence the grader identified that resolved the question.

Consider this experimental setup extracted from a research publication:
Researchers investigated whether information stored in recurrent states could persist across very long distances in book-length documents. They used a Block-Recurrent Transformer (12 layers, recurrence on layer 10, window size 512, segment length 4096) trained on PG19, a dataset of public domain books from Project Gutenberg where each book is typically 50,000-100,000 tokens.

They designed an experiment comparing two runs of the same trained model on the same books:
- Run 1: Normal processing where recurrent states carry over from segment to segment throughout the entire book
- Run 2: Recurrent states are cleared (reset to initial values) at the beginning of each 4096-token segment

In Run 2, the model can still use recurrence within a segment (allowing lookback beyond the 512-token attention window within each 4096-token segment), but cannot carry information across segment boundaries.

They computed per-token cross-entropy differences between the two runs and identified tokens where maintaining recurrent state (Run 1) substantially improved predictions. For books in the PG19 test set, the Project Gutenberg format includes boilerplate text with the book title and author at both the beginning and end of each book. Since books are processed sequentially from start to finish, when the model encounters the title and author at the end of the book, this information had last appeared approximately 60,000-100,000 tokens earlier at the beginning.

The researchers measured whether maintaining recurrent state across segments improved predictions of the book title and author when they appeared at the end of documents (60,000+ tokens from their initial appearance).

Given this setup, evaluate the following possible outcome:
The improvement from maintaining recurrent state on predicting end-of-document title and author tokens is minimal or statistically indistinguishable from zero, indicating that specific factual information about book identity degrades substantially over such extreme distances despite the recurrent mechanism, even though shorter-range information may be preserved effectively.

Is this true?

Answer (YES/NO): NO